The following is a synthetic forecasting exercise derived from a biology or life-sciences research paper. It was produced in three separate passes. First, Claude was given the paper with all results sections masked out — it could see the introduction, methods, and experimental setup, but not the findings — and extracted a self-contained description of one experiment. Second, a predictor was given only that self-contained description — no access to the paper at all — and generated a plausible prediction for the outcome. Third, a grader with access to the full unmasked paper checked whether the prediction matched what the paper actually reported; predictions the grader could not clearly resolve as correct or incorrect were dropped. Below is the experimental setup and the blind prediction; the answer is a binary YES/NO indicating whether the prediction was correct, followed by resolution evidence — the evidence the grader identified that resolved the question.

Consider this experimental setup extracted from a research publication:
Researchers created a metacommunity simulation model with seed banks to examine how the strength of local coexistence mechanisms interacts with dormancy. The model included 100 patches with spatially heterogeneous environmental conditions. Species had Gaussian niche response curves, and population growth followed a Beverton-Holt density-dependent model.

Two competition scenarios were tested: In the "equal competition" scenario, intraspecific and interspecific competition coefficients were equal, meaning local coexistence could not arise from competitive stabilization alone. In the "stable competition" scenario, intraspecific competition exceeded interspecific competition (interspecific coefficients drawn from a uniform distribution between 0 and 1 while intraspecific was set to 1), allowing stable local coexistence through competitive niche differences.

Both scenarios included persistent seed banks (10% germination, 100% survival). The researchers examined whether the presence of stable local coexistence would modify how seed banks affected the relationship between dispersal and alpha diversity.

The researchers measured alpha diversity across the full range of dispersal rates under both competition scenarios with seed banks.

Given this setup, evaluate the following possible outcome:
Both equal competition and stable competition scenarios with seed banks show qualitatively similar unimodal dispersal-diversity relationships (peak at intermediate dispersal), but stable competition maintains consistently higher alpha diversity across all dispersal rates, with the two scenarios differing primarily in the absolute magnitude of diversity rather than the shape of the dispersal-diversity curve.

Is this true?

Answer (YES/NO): NO